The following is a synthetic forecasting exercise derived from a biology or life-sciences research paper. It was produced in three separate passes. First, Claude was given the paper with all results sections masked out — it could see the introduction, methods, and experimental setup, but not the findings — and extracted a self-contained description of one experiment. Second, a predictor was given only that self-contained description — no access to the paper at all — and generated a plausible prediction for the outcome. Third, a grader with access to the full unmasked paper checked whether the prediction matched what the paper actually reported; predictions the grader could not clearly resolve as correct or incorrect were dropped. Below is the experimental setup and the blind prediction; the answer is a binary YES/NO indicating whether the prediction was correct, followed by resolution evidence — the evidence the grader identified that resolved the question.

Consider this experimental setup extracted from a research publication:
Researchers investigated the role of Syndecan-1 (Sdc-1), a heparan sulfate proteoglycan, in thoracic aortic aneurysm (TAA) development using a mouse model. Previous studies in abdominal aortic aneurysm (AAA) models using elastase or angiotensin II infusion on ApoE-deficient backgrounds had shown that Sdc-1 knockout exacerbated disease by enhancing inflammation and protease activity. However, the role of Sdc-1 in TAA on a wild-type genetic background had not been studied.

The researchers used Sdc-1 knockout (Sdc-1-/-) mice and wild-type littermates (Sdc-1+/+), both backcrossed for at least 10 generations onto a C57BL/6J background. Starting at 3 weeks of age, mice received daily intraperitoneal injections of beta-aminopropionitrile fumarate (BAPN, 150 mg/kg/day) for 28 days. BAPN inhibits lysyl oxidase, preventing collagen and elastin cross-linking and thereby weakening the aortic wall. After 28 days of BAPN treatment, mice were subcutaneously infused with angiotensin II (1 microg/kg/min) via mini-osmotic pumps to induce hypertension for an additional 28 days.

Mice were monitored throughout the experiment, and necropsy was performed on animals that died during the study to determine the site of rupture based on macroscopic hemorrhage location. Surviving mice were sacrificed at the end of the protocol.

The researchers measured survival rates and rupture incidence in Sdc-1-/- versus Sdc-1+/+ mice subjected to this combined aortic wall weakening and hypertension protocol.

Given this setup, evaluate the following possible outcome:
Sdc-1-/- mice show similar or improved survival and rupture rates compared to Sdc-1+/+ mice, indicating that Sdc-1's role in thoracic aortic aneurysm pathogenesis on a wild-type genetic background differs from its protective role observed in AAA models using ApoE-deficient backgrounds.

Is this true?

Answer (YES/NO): YES